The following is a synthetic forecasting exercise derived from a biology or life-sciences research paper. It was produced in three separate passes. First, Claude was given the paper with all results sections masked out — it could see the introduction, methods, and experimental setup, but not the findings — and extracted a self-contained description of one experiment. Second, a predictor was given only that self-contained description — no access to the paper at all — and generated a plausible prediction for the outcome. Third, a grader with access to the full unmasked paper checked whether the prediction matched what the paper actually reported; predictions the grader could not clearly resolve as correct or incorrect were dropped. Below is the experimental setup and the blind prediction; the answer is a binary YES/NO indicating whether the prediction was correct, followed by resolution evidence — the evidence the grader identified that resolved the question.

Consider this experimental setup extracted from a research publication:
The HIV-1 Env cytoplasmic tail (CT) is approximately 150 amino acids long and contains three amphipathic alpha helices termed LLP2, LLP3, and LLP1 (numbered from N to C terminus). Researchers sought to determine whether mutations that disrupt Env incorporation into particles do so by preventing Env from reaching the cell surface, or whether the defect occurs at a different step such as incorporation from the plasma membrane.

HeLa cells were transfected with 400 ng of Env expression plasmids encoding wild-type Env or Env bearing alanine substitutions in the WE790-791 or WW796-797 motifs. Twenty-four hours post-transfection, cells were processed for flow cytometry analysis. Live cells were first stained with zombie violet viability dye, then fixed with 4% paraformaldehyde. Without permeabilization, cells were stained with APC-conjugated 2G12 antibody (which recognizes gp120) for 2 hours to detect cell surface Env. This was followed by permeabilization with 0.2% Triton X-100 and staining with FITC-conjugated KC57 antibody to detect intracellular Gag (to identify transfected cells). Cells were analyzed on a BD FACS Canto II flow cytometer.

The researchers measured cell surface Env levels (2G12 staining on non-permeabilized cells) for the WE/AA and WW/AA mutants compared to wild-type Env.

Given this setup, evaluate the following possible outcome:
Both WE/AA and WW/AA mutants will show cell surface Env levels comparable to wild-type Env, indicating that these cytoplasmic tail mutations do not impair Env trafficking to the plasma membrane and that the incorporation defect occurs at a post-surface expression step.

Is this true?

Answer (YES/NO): NO